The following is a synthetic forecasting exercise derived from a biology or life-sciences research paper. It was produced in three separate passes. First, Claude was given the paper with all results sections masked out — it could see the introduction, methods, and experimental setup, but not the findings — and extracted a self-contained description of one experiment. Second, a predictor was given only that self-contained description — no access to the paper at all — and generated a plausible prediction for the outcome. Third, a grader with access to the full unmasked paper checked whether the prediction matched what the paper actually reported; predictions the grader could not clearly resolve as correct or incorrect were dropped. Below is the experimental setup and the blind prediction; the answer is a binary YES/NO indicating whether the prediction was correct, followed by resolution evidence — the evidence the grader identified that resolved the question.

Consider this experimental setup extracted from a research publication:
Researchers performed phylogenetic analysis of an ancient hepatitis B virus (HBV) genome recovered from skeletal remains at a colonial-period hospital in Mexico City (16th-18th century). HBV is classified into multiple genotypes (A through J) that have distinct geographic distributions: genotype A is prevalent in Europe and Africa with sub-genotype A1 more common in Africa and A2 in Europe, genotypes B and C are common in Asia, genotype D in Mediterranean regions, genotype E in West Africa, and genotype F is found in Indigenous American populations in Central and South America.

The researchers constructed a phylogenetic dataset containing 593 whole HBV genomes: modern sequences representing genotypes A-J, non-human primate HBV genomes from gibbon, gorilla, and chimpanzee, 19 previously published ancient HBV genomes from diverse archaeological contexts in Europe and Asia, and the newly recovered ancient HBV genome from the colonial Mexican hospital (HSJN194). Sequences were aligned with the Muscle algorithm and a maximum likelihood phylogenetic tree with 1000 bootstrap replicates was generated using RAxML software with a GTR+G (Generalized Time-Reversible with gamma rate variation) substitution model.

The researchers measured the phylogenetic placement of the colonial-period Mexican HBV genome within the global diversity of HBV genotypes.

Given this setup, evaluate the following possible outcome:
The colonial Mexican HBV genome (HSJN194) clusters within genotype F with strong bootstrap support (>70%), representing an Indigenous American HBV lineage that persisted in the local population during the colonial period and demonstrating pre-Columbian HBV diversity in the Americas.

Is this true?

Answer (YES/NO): NO